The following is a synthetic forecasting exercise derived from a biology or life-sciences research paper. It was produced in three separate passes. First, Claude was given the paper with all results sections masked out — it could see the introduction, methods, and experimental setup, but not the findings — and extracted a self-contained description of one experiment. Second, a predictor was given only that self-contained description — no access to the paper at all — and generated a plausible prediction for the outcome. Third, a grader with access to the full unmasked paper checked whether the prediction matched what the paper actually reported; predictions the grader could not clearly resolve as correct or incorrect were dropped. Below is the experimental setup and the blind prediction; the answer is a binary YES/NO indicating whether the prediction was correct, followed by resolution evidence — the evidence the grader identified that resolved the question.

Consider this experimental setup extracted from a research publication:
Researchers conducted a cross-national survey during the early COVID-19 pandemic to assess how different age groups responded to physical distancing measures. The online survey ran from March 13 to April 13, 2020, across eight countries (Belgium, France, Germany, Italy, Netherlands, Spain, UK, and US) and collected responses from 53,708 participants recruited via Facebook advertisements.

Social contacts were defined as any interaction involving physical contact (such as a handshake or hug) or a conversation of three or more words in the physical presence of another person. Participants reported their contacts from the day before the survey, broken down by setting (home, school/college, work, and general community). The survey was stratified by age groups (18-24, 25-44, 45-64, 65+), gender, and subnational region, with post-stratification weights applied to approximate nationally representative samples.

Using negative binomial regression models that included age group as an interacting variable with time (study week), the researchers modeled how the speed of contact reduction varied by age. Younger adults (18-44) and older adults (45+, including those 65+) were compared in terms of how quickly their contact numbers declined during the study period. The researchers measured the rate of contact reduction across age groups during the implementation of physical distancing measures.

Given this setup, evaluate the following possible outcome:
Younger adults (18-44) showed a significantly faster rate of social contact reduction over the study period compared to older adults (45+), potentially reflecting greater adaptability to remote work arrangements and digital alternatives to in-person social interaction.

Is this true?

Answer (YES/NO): NO